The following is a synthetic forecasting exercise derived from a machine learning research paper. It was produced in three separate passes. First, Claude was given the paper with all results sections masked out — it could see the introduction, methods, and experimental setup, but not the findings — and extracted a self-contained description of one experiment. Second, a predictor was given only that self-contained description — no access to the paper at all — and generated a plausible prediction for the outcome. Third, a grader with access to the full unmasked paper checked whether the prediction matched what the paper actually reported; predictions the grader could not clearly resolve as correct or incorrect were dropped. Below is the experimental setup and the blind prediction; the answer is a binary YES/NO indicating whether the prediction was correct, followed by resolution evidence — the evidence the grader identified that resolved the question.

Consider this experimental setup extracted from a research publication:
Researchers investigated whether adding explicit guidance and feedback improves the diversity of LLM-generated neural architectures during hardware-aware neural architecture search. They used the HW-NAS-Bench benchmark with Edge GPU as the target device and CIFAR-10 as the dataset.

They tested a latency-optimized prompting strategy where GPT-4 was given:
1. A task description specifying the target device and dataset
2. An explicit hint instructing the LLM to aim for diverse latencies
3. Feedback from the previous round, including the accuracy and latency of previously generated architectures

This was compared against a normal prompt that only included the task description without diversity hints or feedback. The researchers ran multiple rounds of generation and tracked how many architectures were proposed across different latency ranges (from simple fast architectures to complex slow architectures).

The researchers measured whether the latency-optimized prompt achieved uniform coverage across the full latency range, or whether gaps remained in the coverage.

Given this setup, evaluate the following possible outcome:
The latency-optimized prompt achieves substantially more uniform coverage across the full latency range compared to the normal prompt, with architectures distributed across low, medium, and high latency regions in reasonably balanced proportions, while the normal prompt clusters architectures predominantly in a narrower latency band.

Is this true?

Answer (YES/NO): NO